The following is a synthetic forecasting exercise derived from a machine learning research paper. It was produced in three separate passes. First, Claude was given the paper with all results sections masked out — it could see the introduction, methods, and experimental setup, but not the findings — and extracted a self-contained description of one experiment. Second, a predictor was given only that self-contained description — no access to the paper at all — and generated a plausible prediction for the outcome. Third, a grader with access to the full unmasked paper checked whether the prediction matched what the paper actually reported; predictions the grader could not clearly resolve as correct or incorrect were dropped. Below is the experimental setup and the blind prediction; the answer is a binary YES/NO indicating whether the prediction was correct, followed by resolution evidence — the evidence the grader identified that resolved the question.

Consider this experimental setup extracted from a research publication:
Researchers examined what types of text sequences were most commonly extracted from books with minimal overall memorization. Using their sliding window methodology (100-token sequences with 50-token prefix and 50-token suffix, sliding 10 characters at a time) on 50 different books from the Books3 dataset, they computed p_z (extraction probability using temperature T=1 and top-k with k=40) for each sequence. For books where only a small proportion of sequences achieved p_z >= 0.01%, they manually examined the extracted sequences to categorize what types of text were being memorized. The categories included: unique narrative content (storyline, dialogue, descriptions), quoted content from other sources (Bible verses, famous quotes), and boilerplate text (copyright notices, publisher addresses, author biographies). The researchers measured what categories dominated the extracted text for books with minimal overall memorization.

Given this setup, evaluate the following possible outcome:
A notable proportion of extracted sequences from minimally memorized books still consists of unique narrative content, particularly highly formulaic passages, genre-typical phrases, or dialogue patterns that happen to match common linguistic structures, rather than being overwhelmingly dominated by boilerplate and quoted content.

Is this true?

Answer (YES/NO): NO